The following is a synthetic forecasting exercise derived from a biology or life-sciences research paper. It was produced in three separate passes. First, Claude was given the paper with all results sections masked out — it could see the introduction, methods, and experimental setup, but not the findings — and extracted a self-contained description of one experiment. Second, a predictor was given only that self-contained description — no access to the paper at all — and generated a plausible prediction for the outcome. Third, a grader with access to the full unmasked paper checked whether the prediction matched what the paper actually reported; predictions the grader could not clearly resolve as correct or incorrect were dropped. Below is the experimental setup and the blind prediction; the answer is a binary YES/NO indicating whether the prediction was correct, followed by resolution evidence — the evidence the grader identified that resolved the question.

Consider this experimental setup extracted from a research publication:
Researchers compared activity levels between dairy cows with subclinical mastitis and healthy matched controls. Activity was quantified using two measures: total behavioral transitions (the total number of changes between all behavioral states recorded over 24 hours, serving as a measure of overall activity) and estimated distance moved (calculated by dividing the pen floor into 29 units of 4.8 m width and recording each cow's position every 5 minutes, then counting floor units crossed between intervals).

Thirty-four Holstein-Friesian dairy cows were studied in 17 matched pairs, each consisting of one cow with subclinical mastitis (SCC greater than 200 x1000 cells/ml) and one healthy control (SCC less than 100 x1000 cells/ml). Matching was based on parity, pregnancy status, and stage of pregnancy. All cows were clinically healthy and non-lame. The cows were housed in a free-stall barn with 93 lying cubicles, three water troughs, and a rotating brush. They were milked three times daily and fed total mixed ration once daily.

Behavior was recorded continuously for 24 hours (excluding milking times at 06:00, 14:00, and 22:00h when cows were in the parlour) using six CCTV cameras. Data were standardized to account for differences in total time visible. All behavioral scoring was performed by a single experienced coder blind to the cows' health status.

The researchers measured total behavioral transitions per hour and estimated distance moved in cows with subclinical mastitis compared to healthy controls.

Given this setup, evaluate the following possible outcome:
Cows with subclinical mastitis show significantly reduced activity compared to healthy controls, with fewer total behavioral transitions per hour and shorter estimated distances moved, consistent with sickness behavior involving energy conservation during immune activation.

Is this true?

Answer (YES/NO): YES